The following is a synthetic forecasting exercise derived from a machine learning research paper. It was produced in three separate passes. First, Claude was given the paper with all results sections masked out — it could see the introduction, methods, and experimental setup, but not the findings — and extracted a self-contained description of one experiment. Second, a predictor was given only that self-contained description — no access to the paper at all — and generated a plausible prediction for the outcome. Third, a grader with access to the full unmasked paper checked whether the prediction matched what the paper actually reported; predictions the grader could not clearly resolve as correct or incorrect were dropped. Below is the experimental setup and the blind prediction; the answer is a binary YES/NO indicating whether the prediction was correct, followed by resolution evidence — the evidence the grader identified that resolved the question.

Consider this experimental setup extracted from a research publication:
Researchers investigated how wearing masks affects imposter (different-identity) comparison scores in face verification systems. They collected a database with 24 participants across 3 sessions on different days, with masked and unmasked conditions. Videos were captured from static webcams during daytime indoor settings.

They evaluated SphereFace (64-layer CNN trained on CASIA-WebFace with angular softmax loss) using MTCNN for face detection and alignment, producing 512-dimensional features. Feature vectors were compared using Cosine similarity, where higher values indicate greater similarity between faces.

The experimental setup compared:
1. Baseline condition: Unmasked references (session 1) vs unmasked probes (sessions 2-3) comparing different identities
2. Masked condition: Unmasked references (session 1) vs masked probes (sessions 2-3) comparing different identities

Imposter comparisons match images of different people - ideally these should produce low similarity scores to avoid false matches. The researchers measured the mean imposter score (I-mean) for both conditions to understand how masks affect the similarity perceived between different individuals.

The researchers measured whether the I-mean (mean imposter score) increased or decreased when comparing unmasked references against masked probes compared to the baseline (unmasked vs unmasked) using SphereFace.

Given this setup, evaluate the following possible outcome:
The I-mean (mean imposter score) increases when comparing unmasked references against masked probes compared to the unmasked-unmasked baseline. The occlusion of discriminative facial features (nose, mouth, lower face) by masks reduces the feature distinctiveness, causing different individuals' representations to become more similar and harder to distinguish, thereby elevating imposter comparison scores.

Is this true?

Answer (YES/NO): NO